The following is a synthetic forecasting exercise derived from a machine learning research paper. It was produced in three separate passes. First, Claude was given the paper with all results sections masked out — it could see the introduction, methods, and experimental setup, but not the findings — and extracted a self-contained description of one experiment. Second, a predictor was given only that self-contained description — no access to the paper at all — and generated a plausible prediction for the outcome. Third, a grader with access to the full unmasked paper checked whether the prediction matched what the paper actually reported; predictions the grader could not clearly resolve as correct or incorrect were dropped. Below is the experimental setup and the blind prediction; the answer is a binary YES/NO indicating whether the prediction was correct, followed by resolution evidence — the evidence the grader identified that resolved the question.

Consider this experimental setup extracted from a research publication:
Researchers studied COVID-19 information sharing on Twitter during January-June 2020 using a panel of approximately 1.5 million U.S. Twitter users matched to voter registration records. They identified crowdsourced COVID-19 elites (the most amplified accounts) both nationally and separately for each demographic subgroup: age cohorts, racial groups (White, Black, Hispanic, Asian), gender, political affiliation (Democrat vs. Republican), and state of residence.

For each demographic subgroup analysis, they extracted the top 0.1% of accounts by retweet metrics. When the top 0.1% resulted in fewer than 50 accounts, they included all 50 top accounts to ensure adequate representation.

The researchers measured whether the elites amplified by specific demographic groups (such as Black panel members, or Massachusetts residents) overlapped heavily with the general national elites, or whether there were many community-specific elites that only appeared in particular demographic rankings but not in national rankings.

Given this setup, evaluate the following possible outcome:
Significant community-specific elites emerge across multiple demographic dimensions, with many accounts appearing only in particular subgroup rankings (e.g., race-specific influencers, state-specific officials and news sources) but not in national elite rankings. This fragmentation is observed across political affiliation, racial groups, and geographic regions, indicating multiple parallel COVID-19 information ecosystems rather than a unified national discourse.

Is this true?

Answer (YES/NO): NO